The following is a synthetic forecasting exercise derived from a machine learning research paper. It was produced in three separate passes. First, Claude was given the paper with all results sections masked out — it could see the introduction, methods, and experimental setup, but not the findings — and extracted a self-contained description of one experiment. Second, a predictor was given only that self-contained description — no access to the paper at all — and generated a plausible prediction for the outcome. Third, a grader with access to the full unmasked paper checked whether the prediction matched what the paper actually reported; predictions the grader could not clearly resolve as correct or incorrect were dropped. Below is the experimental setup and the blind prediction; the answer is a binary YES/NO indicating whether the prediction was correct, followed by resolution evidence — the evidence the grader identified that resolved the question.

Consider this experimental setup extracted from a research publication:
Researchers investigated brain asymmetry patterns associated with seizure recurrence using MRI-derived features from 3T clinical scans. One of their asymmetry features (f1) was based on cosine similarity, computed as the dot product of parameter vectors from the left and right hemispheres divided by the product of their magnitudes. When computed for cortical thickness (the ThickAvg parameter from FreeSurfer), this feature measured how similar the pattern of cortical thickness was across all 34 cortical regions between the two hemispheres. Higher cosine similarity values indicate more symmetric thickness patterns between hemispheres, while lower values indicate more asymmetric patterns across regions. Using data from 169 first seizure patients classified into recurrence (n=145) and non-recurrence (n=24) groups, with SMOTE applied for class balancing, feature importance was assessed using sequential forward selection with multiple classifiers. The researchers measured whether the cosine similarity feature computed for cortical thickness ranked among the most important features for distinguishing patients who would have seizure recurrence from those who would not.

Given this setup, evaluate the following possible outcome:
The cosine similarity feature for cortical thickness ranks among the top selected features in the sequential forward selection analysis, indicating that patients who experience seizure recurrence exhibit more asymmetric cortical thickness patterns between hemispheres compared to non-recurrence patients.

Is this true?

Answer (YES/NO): NO